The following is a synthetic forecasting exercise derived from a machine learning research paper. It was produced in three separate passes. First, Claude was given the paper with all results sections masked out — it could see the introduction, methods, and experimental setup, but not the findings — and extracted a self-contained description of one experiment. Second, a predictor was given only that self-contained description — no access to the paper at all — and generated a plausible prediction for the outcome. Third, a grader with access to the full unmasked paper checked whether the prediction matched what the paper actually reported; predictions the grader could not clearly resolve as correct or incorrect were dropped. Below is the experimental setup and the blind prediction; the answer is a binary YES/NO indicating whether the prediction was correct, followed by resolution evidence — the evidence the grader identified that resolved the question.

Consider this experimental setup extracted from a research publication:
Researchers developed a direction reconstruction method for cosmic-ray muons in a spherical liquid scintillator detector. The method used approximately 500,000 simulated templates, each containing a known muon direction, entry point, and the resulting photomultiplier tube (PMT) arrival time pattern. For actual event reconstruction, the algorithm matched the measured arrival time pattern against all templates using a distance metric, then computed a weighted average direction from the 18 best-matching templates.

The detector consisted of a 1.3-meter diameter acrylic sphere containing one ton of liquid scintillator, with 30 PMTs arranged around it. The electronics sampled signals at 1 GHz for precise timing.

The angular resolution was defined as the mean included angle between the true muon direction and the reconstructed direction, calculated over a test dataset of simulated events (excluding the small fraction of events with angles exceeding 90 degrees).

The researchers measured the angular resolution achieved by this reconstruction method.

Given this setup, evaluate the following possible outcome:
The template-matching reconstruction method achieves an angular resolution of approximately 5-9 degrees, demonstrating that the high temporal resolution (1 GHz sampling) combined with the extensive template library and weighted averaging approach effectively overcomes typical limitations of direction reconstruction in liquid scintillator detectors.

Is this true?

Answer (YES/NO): YES